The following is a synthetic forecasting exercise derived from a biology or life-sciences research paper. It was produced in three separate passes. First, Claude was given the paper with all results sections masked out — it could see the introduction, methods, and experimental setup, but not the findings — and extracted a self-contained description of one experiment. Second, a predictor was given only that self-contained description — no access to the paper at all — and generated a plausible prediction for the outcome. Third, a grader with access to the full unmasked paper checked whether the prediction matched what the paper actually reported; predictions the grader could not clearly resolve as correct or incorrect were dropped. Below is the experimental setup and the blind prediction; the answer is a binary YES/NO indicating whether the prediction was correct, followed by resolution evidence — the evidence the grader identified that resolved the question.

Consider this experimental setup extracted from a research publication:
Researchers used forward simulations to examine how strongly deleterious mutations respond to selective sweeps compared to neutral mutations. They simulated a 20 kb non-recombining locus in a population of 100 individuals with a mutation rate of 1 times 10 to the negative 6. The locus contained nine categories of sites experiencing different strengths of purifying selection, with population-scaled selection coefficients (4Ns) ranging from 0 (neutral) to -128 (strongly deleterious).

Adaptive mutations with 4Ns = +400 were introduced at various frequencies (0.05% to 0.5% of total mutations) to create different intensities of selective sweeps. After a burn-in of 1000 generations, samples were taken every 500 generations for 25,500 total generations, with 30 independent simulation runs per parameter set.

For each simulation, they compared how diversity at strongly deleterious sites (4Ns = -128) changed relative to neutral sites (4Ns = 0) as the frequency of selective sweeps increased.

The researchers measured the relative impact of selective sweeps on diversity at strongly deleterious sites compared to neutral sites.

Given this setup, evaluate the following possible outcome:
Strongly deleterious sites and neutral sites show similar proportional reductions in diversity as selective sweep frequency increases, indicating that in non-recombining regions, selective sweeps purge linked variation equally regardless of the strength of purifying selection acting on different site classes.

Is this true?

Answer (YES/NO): NO